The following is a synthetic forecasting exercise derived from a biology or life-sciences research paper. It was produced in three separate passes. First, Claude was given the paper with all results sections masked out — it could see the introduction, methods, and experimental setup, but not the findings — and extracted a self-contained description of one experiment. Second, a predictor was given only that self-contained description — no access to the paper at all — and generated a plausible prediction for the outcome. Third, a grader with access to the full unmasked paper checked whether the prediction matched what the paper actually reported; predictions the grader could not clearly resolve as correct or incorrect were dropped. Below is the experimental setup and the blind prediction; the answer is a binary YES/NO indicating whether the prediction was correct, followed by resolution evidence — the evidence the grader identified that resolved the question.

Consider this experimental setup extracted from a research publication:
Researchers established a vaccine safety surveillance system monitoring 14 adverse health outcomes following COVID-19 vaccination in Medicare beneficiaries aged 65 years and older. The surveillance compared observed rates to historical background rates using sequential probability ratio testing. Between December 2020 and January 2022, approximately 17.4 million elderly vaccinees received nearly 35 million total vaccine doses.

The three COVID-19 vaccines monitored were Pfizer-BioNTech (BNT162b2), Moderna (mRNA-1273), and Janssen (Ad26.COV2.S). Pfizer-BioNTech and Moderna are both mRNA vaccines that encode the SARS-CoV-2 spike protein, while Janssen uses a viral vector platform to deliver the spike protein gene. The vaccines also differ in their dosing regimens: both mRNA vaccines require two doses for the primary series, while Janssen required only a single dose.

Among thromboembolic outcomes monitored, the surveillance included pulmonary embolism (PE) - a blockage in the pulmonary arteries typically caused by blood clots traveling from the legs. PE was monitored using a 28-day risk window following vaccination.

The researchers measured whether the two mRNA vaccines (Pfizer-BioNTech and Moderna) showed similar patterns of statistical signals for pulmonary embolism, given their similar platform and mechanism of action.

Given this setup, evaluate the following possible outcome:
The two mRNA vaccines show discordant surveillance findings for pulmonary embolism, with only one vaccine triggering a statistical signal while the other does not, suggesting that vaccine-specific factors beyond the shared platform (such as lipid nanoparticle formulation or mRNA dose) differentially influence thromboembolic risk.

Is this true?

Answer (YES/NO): YES